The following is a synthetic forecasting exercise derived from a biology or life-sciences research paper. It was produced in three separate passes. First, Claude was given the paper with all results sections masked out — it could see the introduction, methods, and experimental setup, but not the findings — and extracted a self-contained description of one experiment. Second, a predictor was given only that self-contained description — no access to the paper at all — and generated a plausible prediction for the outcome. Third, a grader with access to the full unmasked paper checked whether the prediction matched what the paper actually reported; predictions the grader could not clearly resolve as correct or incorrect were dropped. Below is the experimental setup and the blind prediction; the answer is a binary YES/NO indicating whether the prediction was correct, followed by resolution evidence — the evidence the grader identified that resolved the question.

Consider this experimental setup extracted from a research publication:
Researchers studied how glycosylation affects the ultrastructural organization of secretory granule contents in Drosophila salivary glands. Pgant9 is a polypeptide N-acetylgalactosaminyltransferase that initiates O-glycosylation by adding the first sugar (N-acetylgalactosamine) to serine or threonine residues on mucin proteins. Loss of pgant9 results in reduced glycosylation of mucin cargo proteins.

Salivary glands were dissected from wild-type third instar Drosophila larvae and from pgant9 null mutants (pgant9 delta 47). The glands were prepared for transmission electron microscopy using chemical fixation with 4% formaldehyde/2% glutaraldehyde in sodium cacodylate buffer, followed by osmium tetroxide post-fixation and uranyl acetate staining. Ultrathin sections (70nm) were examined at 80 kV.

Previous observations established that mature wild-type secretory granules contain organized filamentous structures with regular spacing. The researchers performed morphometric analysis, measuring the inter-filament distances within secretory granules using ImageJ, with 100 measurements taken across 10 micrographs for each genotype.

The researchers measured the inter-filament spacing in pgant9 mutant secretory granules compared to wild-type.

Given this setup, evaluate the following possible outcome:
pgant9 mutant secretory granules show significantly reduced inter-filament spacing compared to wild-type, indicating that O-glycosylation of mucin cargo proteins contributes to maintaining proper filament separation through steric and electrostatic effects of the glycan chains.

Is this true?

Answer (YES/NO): YES